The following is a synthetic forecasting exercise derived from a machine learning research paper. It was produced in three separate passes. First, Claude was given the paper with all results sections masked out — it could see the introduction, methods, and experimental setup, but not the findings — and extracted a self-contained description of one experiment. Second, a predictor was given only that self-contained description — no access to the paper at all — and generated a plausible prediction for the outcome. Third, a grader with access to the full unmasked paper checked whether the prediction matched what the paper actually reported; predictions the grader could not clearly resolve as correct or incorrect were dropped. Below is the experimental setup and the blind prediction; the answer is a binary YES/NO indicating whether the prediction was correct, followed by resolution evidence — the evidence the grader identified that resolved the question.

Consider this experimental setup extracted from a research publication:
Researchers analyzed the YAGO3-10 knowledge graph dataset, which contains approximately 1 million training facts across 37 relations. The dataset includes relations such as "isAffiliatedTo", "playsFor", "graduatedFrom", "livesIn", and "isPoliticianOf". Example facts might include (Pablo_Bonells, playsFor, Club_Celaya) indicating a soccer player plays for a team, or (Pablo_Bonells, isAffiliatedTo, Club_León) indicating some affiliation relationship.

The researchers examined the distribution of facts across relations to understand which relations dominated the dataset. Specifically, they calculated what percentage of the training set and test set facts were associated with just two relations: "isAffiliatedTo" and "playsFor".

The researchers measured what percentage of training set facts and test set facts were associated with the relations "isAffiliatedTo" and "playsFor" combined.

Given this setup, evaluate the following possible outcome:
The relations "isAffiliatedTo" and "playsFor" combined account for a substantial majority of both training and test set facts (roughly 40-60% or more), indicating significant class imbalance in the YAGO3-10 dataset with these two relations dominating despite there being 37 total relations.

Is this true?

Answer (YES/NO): YES